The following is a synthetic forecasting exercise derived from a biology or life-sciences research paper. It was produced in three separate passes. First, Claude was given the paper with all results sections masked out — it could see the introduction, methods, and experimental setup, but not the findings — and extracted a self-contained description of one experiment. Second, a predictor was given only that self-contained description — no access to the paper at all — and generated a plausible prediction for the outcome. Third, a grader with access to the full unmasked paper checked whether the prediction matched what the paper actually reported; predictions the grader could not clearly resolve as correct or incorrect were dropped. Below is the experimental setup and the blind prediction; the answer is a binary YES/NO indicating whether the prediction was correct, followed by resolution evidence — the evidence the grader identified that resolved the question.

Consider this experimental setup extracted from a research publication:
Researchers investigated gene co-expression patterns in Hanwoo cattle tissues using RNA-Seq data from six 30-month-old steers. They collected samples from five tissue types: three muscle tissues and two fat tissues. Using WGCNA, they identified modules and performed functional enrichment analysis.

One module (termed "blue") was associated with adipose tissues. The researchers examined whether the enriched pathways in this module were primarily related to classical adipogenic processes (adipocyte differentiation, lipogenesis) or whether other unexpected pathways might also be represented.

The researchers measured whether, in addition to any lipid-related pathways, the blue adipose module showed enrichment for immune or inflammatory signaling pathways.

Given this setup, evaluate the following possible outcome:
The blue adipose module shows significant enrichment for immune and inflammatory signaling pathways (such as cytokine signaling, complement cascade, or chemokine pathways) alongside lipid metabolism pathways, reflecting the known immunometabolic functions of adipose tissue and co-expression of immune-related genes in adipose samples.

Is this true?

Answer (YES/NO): YES